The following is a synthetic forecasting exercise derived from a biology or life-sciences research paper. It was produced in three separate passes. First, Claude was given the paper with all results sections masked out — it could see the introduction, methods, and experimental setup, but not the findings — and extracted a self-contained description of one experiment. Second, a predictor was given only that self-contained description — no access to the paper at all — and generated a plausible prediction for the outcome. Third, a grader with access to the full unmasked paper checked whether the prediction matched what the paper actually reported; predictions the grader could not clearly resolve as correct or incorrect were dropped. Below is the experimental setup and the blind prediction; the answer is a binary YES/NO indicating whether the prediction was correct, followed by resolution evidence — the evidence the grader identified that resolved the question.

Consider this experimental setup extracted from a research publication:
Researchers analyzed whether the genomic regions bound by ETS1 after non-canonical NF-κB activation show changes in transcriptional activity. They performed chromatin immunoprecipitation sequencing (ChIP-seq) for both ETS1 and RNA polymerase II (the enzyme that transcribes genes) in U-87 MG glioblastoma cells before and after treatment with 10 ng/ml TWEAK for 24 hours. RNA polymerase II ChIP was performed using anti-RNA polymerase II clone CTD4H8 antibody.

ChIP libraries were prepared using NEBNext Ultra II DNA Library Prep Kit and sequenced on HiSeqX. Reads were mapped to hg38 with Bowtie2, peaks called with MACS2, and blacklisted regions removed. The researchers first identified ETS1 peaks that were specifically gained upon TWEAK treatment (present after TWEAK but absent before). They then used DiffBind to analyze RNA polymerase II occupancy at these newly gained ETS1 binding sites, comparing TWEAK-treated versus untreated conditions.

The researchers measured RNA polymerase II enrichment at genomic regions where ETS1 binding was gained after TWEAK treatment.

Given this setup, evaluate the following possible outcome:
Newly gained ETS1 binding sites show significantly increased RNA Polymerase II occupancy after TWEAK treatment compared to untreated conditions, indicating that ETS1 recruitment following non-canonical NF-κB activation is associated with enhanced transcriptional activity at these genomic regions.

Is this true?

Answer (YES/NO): YES